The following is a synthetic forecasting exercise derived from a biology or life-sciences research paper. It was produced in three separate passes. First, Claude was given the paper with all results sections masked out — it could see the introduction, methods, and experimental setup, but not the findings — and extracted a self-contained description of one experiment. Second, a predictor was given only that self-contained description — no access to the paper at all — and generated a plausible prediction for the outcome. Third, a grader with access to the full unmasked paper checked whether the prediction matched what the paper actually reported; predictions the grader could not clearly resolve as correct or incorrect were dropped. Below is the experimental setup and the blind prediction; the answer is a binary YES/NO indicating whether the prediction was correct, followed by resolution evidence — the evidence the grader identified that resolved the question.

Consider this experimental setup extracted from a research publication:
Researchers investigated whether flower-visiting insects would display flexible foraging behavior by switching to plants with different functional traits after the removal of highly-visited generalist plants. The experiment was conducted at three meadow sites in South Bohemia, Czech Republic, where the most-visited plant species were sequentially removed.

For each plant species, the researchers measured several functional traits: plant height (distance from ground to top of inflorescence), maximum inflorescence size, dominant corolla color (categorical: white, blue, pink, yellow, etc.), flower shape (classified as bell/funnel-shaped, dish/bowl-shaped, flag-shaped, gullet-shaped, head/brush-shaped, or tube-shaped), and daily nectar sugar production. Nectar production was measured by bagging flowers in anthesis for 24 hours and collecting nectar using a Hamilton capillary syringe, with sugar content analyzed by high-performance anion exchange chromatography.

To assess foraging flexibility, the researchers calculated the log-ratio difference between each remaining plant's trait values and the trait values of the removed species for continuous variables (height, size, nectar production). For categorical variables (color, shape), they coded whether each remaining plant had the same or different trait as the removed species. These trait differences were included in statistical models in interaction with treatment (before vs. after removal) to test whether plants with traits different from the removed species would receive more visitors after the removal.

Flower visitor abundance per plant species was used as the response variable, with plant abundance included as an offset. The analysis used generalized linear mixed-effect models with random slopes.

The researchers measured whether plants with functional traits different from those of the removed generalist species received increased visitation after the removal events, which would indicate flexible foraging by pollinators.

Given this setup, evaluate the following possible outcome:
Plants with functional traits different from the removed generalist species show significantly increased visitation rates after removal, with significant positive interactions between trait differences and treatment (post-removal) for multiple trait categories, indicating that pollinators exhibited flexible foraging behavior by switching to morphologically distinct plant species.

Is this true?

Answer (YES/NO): NO